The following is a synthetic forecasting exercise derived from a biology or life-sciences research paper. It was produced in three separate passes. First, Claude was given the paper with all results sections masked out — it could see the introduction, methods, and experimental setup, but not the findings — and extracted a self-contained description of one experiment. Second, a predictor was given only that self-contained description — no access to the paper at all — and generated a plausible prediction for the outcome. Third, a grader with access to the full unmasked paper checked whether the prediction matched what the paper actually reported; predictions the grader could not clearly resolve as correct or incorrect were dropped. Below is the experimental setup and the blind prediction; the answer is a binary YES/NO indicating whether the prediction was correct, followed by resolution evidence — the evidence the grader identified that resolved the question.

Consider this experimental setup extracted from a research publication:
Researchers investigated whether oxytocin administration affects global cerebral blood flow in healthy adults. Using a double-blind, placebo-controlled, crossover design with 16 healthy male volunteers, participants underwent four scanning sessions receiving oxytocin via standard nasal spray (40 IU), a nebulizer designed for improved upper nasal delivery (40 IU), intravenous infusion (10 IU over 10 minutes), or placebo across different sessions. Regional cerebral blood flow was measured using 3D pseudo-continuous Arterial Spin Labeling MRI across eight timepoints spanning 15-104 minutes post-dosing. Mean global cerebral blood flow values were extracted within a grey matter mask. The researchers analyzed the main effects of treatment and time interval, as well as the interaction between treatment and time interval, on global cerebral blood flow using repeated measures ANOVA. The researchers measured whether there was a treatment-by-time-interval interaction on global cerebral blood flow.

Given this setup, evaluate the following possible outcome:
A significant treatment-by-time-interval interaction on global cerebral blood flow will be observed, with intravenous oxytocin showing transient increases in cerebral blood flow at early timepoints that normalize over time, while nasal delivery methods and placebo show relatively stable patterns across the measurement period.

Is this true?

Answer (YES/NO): NO